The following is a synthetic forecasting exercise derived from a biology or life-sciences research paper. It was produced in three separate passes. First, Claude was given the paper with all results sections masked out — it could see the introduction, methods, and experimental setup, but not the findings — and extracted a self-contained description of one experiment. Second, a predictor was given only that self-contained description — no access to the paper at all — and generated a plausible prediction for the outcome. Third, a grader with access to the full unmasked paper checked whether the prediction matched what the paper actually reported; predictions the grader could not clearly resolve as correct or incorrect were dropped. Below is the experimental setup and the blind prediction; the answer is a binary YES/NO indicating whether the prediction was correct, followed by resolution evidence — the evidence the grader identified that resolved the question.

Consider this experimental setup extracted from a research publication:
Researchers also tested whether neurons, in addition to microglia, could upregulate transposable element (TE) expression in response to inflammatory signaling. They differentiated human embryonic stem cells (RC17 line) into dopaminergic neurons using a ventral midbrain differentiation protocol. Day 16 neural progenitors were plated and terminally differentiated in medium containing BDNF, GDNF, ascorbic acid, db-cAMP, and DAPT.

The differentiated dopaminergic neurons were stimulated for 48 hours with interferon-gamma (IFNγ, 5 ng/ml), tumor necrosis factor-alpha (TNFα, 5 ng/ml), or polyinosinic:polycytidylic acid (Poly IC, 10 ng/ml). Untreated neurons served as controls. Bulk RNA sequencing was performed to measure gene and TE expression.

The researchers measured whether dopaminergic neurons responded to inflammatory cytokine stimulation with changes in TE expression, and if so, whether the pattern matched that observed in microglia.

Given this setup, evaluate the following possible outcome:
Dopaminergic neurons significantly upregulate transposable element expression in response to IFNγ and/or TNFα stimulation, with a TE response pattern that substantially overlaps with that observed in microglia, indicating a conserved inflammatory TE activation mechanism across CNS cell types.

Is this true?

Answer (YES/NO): NO